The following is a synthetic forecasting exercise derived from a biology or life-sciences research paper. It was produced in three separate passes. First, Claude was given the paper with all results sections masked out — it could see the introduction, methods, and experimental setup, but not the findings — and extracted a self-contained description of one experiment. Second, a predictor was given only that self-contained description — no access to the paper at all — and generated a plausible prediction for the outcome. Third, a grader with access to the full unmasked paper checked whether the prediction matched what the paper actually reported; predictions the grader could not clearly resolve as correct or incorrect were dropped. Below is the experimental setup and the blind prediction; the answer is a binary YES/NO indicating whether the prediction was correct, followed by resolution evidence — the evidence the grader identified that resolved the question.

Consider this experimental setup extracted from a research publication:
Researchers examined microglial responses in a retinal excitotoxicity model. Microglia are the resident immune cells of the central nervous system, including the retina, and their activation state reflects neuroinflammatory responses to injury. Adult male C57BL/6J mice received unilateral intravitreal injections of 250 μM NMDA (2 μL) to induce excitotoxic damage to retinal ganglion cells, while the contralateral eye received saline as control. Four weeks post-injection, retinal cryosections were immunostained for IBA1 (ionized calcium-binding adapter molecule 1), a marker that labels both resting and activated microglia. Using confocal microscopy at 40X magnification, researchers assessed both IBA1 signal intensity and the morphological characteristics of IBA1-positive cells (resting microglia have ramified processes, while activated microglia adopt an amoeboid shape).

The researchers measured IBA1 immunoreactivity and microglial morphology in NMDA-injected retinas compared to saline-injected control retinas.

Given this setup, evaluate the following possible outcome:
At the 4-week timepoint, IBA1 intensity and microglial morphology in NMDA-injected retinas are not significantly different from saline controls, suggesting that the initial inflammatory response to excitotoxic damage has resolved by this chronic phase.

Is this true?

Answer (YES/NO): NO